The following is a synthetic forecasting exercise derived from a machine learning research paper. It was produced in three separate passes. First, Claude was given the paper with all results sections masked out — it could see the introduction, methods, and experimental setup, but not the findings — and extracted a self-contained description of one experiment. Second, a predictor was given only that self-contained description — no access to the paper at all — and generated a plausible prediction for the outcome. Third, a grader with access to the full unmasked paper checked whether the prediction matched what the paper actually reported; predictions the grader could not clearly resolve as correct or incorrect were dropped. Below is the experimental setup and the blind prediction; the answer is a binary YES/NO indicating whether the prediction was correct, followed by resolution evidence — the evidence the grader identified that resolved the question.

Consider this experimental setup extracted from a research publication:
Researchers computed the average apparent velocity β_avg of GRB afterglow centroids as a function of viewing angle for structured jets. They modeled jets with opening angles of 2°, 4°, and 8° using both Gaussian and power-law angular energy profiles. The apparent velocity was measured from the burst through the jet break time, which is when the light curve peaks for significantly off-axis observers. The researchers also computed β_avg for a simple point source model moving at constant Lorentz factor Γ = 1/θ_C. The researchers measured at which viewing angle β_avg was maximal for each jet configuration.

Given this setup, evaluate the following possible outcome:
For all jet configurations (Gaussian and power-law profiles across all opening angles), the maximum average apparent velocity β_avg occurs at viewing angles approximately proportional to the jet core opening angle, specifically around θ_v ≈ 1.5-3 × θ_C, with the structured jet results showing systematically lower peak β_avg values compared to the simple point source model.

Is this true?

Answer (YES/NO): NO